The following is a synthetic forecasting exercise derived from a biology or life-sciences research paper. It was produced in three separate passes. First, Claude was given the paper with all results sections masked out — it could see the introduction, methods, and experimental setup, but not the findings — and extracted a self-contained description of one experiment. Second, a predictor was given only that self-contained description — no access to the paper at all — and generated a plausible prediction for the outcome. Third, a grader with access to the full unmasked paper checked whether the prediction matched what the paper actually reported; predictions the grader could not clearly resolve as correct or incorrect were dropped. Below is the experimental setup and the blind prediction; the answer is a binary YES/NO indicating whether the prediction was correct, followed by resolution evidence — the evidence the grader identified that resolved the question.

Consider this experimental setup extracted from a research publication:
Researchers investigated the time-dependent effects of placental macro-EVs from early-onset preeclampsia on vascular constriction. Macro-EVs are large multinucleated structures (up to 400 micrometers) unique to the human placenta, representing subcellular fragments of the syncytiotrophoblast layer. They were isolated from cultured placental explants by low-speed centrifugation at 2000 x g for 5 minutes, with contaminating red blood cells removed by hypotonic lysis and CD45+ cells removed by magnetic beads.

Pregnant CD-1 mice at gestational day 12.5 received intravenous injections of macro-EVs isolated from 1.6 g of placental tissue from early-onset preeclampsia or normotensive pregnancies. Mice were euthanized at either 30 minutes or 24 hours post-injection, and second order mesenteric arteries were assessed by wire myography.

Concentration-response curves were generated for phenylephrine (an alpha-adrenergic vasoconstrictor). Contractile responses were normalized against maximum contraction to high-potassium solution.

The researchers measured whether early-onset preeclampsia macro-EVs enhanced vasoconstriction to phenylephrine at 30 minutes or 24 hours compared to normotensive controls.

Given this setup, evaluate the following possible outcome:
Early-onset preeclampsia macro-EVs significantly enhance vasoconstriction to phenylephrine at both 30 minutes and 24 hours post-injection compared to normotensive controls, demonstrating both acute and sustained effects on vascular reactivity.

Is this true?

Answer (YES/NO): NO